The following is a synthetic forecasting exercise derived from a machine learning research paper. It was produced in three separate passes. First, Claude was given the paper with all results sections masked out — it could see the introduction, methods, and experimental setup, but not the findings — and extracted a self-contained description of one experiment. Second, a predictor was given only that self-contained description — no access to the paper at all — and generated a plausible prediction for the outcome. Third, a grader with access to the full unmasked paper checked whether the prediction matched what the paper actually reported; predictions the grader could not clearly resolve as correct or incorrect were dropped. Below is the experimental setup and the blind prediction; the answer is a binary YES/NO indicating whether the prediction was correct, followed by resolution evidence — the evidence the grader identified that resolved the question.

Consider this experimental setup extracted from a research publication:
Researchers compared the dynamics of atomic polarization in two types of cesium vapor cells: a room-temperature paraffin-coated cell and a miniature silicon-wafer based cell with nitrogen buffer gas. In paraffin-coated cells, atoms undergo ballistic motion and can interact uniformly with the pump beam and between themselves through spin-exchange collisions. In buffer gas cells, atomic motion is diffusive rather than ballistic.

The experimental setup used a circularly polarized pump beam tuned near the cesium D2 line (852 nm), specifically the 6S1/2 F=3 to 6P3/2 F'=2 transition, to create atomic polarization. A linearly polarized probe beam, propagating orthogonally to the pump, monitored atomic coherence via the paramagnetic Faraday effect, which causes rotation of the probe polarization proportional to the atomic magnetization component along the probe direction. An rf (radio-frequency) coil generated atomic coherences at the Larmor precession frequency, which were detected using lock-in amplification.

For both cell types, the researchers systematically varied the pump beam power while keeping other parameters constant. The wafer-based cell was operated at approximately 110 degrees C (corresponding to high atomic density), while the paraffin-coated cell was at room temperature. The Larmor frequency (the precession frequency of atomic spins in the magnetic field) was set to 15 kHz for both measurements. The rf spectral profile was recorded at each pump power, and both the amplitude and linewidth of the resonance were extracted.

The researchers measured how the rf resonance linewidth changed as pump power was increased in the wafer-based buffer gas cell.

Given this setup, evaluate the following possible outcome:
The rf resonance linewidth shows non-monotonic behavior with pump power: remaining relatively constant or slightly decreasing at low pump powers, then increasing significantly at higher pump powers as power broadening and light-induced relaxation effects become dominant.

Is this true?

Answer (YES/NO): NO